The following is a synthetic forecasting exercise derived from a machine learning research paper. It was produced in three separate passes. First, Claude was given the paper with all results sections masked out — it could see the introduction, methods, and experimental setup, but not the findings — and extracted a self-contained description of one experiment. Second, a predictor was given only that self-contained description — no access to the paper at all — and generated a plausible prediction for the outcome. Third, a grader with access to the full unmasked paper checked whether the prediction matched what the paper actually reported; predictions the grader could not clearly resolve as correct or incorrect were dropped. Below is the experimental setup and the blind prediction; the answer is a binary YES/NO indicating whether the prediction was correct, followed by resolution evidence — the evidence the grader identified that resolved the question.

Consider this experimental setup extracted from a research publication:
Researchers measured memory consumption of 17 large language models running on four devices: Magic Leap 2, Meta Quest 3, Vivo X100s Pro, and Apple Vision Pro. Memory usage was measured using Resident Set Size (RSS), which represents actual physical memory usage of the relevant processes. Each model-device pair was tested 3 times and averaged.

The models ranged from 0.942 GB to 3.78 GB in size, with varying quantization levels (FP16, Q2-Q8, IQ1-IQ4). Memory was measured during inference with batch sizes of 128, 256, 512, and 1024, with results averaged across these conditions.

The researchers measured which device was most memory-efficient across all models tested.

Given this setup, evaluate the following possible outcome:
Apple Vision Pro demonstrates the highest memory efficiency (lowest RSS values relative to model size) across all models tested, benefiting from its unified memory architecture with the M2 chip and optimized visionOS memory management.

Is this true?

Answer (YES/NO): YES